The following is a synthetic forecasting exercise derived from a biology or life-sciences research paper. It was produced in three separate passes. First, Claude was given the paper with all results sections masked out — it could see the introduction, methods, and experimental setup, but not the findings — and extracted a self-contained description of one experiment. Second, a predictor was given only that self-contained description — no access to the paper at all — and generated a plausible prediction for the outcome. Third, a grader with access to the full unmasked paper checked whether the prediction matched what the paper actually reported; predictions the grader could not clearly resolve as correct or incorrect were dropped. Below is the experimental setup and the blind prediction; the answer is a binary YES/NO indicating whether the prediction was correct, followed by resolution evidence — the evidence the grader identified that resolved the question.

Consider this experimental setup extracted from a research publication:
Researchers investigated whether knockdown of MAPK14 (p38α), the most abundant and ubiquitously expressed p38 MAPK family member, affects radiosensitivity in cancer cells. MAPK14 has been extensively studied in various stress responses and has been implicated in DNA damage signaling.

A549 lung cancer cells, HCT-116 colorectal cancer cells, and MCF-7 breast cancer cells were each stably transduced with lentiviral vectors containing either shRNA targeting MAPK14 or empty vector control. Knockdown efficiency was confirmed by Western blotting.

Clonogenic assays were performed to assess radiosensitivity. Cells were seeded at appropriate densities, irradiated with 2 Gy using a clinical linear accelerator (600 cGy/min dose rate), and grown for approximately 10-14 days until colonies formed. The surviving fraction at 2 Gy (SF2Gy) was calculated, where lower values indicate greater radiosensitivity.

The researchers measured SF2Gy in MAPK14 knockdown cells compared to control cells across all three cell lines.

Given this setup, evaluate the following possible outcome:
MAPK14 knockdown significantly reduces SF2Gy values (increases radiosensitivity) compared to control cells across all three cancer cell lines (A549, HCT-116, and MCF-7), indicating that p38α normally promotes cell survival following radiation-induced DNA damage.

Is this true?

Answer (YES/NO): NO